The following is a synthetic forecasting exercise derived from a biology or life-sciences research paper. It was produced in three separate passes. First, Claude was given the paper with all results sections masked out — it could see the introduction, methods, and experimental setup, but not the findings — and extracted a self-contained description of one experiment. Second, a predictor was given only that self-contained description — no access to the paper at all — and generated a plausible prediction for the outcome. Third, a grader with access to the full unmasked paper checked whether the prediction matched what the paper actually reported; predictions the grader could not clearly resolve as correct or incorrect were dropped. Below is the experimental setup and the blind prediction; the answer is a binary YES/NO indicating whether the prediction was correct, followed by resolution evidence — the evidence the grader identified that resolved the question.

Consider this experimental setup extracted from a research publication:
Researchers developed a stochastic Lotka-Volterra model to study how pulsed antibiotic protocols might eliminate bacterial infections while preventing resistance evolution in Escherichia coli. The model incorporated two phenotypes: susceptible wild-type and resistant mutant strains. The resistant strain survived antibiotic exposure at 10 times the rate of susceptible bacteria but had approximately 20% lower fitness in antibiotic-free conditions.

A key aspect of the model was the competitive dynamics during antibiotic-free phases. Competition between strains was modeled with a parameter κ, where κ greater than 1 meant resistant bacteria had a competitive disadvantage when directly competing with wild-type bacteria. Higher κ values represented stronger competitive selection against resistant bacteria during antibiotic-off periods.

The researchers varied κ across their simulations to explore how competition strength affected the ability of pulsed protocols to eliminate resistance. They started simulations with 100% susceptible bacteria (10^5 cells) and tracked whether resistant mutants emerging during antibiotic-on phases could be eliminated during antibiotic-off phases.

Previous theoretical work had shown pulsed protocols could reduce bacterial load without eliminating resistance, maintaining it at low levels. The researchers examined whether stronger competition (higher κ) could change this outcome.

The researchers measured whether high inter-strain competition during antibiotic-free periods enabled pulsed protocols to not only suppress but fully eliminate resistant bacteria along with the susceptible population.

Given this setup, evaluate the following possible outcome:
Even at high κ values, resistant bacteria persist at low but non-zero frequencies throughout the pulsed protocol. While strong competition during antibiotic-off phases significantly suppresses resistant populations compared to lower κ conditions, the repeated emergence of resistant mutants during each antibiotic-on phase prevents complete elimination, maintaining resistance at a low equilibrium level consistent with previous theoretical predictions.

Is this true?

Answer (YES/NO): NO